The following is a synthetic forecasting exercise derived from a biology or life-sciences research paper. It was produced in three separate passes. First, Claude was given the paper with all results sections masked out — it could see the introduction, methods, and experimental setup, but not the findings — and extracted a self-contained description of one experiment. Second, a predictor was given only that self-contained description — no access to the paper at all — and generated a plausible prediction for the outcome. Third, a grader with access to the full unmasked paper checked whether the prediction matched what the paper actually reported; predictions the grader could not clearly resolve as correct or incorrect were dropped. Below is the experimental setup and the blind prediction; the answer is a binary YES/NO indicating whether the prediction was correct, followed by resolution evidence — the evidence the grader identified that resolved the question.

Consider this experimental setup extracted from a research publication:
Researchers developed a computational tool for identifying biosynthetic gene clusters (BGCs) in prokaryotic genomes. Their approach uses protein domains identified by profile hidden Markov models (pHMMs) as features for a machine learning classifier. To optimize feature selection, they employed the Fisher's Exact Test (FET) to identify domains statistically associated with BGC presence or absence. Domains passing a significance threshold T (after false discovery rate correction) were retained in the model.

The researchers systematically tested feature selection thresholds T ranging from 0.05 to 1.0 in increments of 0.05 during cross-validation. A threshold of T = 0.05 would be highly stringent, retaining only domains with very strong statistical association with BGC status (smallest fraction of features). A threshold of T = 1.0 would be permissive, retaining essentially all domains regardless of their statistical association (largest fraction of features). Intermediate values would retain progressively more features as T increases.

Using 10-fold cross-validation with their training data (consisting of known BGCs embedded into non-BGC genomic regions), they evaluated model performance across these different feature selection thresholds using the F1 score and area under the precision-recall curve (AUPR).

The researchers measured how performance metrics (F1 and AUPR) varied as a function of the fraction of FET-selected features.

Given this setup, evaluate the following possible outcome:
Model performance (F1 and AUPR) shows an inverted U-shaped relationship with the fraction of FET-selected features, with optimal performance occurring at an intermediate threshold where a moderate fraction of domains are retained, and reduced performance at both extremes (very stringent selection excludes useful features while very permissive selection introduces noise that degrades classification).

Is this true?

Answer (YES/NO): NO